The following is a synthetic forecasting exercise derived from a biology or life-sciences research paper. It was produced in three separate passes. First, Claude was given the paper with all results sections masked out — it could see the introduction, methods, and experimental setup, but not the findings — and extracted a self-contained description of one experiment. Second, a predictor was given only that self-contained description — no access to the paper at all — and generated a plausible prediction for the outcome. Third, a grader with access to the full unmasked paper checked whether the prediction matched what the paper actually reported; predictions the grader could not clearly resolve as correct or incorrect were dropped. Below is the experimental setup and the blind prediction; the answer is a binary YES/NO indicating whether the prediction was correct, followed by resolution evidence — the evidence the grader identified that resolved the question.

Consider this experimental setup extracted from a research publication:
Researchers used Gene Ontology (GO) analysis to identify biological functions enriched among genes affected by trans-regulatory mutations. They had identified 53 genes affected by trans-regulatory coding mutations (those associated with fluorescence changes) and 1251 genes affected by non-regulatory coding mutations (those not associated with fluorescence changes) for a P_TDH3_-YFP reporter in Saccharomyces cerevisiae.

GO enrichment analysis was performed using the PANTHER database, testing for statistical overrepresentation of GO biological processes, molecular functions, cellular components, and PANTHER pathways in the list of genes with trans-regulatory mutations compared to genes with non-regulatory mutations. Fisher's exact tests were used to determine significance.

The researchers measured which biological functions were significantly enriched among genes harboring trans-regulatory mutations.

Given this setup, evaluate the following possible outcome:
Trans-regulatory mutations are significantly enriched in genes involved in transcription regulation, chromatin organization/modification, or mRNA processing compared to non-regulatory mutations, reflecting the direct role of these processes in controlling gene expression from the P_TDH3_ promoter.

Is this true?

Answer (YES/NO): YES